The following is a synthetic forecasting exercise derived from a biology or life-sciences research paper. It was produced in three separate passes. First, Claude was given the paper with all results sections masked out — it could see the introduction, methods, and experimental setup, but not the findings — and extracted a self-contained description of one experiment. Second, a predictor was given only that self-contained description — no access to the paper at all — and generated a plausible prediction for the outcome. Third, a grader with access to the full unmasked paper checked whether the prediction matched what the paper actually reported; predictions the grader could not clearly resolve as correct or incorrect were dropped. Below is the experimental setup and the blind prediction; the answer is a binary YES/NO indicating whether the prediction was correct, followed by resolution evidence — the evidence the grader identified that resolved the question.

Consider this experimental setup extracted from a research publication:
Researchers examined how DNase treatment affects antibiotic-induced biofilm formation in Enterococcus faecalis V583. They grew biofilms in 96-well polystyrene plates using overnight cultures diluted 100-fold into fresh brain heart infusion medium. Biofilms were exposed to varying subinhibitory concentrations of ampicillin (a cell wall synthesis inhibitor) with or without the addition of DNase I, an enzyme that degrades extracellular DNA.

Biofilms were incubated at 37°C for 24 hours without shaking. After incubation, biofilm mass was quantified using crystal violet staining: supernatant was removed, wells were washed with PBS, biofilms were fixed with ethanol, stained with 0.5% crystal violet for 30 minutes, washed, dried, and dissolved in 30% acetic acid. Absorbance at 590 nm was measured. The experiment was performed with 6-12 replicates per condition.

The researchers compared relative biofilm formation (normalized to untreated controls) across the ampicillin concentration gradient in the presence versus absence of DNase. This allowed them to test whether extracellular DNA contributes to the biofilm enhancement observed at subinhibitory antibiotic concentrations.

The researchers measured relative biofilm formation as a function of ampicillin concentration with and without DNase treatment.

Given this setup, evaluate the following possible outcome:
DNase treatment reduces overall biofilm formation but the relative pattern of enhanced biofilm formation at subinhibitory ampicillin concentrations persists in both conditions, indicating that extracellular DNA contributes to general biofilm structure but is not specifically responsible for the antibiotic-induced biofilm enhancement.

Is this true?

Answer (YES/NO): NO